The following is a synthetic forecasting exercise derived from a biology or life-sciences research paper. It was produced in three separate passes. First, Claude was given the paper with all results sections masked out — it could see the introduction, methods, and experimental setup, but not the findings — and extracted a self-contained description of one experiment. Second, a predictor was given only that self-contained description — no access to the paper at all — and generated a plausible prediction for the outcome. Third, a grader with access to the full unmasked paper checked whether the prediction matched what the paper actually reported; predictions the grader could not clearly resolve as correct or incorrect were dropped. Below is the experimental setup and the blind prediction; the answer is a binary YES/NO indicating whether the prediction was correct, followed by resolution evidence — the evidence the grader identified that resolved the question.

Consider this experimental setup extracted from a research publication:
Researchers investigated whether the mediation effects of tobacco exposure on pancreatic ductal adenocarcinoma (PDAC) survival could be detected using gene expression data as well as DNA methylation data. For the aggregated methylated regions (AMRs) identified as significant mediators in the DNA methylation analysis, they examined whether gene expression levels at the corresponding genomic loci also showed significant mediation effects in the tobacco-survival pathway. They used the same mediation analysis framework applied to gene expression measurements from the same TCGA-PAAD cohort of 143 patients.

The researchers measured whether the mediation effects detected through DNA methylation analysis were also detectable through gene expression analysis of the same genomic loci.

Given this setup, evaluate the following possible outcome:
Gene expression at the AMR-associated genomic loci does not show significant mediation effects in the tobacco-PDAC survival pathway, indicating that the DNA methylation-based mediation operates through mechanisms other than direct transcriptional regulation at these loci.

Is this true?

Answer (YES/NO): YES